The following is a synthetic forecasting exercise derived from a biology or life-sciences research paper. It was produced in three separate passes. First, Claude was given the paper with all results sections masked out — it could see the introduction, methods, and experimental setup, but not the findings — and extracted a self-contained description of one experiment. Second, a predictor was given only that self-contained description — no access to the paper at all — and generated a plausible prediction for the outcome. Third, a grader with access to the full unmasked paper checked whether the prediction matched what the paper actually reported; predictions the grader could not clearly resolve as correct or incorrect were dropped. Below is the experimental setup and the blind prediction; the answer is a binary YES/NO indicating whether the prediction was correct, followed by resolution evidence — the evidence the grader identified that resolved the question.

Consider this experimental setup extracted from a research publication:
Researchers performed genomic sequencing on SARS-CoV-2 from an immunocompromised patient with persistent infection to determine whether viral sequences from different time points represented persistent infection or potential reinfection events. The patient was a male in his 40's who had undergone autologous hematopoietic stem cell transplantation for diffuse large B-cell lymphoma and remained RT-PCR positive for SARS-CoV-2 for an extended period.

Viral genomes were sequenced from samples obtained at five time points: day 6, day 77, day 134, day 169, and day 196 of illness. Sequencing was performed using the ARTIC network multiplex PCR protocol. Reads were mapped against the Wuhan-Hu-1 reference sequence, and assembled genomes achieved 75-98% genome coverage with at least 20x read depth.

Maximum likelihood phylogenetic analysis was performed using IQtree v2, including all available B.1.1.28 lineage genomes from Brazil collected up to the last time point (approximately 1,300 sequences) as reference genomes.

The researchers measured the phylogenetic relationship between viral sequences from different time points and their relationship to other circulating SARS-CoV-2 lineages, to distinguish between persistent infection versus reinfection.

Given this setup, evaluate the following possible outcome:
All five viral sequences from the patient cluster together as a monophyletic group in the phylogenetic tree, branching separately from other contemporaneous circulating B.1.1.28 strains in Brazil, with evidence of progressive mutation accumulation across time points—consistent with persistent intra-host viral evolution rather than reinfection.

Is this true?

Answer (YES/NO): YES